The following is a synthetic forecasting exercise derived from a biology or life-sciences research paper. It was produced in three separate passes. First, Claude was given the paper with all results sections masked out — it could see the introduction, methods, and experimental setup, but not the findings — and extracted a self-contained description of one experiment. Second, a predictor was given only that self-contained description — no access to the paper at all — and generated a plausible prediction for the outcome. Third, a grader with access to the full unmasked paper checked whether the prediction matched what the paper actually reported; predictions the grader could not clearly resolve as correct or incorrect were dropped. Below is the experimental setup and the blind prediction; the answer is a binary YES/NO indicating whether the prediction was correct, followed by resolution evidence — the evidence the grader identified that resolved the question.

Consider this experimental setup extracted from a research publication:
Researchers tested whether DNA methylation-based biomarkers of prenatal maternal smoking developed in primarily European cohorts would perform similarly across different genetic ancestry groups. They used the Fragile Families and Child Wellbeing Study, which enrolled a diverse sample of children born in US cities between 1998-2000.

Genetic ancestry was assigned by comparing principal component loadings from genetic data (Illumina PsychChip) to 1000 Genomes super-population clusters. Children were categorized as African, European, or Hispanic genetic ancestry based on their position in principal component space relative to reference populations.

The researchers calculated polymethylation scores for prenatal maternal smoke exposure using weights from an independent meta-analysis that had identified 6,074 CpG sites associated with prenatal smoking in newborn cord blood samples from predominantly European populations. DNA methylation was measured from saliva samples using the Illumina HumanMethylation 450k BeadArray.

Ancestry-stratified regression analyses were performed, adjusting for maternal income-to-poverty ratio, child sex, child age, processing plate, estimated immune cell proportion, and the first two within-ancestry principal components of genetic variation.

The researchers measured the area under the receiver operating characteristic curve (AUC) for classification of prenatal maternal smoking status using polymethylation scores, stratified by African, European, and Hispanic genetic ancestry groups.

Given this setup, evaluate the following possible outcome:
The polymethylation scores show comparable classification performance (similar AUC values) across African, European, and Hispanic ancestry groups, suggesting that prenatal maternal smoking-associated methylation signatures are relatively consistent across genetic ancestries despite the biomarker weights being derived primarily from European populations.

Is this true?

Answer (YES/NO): YES